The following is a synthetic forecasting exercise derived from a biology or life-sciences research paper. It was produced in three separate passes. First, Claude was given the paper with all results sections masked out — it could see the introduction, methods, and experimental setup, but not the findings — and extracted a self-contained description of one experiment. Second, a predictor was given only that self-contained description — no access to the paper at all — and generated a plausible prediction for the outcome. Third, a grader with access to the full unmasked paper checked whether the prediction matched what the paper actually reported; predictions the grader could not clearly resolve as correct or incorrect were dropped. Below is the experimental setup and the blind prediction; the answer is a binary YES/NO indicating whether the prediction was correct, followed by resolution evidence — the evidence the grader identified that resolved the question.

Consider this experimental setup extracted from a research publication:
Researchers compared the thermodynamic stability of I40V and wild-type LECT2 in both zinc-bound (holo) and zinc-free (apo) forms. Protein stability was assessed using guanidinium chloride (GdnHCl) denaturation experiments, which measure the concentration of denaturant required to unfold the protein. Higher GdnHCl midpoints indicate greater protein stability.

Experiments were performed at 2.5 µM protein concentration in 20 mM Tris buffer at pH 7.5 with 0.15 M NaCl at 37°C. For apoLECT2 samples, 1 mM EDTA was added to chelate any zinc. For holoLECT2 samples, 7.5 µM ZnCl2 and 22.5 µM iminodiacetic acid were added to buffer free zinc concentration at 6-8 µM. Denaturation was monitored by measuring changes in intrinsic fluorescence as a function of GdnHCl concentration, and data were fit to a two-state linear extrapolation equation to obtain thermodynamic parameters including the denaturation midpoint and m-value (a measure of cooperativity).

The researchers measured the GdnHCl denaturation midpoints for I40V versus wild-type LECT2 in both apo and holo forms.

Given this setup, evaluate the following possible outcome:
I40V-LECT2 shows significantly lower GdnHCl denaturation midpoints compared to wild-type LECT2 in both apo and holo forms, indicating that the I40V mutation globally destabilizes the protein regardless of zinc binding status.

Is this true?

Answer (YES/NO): NO